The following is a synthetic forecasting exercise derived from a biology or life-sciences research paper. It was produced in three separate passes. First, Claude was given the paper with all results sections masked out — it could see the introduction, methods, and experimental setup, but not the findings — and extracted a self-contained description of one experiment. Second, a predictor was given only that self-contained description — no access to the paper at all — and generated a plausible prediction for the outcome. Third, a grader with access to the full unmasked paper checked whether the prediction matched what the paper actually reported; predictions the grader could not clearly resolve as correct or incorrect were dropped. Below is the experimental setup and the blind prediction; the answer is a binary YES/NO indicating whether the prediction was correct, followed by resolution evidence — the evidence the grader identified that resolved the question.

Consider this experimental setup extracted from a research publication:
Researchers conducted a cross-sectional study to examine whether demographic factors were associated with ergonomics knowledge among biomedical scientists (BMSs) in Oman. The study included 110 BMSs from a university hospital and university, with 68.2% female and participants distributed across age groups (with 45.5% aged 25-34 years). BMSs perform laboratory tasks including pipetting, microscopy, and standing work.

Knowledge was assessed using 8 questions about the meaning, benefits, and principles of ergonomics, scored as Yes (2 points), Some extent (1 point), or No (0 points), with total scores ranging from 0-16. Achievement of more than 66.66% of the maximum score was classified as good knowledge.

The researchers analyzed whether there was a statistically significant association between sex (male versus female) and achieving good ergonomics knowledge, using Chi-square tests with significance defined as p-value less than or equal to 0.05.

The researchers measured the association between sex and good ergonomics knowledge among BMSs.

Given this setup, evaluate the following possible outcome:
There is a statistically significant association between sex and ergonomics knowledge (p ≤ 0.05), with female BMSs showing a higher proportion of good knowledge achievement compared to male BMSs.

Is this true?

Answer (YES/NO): NO